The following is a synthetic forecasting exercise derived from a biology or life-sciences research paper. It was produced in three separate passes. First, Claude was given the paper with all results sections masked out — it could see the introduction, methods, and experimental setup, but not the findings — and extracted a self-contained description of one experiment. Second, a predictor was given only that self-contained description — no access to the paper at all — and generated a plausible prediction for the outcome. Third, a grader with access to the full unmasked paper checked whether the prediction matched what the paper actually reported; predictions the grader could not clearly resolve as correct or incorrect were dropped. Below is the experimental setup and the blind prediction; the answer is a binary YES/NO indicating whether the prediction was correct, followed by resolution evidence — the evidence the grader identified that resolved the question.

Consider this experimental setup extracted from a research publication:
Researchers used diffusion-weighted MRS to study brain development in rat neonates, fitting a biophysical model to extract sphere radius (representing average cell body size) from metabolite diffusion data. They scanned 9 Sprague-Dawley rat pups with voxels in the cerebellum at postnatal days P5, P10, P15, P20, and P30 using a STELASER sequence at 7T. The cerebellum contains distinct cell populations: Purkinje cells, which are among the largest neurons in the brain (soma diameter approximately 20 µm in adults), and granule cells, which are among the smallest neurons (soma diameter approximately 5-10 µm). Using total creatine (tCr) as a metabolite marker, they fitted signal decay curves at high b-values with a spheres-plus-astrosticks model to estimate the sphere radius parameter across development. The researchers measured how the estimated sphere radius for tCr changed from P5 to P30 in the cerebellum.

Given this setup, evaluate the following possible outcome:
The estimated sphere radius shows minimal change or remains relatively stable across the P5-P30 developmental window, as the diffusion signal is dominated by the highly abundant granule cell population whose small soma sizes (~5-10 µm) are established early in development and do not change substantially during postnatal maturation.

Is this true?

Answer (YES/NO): YES